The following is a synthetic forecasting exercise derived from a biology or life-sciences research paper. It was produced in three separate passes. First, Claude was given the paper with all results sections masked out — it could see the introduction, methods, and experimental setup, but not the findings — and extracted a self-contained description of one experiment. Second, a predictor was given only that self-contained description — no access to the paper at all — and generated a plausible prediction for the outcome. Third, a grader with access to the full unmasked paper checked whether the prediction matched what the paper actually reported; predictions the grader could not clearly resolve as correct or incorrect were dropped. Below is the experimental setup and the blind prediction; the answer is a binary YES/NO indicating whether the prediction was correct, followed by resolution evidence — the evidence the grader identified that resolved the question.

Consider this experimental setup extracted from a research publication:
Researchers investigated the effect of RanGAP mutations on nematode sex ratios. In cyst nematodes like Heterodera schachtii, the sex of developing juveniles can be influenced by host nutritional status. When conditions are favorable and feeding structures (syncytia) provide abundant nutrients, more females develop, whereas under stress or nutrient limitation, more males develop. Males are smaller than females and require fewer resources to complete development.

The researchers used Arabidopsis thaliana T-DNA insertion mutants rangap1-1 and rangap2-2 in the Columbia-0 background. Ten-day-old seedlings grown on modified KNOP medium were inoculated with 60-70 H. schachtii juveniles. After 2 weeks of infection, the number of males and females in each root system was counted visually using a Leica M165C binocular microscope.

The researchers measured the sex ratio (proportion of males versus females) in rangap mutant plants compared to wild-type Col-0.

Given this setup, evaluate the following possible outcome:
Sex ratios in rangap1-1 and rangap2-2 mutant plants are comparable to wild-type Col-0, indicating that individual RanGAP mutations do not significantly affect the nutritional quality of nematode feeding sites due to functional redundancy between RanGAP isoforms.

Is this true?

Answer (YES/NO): NO